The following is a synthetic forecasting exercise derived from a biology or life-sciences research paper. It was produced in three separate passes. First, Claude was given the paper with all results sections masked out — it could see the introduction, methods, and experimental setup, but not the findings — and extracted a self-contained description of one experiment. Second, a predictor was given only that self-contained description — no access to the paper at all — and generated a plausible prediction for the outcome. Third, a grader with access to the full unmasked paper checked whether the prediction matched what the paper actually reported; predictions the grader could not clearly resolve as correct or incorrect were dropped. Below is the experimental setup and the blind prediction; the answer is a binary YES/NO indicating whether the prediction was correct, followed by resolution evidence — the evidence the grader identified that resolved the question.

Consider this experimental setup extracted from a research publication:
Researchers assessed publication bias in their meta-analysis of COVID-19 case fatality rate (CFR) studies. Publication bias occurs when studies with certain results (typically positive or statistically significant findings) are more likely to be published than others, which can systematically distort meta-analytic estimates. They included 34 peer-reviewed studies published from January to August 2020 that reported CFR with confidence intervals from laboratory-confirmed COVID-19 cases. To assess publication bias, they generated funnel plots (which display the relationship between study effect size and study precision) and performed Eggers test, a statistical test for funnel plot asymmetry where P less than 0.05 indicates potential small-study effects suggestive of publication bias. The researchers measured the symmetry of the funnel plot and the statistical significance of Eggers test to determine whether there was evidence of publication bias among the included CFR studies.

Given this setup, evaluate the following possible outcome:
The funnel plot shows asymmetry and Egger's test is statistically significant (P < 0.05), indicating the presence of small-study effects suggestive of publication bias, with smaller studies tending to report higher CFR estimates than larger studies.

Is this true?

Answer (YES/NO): NO